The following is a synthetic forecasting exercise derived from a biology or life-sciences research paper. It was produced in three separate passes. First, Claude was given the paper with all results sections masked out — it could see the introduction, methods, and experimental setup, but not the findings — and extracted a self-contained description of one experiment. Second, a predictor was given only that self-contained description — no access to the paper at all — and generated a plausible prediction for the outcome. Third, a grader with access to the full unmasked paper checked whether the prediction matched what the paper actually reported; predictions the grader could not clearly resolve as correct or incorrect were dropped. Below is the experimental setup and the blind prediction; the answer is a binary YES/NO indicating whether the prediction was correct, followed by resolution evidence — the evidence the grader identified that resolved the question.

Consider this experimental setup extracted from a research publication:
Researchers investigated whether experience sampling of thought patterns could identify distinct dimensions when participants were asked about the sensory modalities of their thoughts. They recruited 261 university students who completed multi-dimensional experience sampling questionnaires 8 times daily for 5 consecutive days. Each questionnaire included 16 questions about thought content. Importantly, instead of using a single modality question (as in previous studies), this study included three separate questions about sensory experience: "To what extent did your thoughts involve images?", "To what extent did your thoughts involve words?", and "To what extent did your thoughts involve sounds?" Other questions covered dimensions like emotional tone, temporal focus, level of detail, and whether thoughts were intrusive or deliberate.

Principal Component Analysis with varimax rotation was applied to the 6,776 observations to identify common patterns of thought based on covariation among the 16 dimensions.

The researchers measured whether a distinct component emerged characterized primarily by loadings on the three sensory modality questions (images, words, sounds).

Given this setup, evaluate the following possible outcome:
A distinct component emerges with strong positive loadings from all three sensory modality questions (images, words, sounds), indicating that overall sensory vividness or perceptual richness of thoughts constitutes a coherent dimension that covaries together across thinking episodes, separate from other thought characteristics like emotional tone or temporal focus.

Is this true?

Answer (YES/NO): NO